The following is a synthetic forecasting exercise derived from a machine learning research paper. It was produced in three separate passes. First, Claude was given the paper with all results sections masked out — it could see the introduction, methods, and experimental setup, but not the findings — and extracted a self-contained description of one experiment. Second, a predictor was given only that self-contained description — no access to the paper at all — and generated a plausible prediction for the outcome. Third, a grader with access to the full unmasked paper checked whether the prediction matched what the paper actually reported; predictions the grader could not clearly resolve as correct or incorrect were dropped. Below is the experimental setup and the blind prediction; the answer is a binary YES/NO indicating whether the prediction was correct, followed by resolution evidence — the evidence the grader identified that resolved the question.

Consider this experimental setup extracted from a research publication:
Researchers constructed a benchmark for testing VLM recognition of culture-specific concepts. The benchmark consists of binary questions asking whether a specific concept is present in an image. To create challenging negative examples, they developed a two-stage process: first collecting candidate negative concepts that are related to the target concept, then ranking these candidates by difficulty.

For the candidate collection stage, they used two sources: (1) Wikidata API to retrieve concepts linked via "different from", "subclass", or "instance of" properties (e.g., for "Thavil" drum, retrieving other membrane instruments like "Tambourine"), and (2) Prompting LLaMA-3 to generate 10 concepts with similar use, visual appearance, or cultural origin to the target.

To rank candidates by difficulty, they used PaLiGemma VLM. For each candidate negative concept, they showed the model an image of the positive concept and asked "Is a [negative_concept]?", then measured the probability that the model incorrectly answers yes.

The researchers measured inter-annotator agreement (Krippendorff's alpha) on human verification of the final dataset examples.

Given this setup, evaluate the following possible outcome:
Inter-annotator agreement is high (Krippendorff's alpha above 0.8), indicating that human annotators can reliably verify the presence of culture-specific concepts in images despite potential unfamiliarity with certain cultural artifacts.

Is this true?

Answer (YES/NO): NO